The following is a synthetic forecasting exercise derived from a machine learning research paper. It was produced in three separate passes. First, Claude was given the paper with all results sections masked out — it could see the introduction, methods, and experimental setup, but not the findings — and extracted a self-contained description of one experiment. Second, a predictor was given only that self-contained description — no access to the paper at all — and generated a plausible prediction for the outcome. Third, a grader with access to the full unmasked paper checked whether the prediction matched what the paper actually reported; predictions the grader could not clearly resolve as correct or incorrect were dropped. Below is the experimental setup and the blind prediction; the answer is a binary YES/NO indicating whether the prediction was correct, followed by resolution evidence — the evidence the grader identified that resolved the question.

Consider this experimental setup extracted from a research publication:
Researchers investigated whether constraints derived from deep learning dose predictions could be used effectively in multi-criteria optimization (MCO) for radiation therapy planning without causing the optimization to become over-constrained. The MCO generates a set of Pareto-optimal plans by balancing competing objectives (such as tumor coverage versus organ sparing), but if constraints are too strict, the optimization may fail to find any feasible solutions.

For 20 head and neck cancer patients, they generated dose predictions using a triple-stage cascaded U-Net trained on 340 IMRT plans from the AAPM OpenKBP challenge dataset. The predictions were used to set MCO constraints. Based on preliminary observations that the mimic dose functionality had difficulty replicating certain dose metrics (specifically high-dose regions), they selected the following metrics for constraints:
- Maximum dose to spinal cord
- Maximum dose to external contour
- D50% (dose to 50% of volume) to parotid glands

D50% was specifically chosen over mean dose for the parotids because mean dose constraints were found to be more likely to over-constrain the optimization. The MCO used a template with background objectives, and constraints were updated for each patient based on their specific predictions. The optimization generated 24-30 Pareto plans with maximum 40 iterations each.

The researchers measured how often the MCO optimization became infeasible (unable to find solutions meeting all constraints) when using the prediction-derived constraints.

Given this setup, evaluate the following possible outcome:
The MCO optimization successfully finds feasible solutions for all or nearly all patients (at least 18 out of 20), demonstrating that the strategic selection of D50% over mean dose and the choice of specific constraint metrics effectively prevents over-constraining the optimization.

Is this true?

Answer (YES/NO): YES